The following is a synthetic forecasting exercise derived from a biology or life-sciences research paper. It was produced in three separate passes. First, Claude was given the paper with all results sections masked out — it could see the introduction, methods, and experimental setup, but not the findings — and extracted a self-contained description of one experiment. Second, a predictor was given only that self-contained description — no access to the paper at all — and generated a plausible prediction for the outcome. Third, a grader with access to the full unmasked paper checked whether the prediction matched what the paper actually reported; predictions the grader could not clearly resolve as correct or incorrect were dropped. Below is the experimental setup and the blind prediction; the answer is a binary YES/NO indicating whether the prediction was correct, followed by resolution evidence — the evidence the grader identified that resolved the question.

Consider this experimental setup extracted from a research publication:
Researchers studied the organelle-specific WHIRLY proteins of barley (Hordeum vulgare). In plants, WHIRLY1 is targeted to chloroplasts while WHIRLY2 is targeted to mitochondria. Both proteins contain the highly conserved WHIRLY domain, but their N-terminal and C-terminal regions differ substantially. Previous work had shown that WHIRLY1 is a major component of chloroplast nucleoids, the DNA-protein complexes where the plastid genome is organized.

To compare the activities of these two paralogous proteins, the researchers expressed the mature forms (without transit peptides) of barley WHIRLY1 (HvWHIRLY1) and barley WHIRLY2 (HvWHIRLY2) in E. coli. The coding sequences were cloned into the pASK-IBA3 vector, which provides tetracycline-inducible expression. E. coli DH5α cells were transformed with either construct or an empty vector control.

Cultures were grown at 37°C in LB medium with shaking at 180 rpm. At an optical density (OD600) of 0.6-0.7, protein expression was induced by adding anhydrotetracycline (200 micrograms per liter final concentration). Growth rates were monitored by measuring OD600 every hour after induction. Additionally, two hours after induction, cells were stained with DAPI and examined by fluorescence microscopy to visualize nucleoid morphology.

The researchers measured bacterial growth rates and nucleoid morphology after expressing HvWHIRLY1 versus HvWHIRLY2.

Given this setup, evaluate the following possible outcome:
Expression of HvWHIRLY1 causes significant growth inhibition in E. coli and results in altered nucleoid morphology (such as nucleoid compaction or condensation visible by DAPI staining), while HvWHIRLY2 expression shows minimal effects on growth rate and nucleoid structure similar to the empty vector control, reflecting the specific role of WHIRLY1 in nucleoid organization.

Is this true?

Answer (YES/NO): YES